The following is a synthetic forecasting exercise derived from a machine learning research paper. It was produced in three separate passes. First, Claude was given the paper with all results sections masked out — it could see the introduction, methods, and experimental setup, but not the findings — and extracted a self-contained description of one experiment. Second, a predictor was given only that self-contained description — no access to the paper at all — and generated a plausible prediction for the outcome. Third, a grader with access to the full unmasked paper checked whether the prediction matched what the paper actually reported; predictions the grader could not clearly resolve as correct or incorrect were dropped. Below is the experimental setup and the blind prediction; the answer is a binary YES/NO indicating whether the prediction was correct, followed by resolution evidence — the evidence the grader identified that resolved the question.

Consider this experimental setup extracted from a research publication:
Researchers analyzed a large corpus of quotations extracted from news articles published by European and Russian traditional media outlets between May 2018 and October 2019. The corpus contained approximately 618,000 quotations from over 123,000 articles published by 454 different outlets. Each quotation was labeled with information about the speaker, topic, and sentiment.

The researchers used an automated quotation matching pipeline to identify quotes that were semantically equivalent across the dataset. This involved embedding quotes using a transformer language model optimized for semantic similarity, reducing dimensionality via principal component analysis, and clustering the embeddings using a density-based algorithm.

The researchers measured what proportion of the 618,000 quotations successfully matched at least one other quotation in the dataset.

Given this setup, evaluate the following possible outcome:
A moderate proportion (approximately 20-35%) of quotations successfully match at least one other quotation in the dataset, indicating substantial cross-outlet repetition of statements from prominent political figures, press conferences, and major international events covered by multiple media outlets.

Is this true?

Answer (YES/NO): NO